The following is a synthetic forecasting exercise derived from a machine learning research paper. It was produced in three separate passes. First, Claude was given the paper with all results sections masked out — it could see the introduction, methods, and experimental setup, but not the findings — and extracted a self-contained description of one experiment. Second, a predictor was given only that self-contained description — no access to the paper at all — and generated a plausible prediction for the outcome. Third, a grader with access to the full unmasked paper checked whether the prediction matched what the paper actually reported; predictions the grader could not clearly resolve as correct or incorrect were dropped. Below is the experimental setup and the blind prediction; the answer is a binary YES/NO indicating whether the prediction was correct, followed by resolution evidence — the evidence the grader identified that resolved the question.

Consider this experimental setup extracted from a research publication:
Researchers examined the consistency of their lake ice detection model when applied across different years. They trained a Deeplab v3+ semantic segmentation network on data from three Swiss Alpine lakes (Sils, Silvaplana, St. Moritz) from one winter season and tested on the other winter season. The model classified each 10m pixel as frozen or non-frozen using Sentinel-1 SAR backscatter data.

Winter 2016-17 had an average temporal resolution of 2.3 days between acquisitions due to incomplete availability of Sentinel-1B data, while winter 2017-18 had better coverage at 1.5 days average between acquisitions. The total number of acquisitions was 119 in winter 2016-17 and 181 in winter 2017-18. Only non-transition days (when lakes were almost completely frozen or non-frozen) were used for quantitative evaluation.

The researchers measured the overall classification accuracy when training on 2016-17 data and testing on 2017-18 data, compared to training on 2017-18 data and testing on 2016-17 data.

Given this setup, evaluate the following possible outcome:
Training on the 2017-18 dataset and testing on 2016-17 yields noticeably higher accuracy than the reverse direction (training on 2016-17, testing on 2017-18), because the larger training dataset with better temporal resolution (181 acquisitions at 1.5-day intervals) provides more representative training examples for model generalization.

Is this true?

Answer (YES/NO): NO